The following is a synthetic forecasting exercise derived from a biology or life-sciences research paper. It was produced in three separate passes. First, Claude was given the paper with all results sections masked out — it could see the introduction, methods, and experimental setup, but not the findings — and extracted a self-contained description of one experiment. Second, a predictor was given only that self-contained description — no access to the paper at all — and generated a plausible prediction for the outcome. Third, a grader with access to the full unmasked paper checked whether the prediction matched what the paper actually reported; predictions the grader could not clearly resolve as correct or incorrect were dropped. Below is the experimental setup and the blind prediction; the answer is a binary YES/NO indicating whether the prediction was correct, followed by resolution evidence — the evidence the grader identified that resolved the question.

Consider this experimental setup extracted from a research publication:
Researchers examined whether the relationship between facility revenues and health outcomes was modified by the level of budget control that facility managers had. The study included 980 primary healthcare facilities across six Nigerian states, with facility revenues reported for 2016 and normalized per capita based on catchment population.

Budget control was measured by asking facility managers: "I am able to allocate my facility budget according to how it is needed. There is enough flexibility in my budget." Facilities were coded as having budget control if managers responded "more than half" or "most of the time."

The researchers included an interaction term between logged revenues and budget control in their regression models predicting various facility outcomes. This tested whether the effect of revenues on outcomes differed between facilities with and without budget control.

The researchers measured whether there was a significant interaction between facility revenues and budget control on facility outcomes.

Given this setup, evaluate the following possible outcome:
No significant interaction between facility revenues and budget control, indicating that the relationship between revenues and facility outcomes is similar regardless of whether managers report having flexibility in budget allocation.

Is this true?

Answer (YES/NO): YES